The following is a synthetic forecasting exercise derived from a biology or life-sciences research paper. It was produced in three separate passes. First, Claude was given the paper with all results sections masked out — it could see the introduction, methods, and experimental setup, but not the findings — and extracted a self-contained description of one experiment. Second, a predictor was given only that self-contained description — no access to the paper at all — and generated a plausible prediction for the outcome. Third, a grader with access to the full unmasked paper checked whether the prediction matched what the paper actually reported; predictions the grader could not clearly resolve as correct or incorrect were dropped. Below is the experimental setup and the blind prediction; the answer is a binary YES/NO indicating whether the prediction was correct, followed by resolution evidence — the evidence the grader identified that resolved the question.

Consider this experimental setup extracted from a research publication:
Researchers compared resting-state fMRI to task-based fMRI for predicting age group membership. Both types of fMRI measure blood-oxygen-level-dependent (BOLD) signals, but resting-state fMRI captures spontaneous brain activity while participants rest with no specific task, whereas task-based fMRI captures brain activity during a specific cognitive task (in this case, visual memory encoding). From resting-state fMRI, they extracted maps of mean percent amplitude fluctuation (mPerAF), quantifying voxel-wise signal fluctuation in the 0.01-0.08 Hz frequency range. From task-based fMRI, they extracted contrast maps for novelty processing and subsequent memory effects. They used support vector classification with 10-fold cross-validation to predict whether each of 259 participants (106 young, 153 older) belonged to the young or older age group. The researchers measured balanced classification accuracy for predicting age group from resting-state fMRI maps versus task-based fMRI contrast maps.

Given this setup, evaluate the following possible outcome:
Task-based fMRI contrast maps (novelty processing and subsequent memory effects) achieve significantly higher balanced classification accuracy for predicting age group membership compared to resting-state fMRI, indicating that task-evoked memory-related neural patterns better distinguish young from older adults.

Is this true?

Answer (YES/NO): NO